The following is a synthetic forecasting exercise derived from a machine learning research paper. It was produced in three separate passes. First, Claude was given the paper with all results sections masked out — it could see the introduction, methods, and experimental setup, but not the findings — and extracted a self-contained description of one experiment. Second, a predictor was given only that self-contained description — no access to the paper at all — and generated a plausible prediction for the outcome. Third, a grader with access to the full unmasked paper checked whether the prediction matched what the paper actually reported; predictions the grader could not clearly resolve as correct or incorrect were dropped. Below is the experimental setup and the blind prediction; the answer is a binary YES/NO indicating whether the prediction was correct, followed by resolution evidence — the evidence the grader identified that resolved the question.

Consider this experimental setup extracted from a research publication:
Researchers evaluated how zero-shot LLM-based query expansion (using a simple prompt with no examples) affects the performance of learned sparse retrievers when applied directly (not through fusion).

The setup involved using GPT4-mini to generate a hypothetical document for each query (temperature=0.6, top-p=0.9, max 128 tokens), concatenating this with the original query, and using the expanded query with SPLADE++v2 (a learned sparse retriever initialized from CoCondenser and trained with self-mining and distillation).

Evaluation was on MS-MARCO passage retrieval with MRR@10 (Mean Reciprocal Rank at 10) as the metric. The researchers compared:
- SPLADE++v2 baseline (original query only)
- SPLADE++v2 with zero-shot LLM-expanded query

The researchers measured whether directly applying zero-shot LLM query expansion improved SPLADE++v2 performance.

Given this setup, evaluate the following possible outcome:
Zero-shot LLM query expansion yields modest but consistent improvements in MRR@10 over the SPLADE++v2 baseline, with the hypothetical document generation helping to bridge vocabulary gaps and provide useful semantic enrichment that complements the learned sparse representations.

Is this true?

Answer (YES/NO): NO